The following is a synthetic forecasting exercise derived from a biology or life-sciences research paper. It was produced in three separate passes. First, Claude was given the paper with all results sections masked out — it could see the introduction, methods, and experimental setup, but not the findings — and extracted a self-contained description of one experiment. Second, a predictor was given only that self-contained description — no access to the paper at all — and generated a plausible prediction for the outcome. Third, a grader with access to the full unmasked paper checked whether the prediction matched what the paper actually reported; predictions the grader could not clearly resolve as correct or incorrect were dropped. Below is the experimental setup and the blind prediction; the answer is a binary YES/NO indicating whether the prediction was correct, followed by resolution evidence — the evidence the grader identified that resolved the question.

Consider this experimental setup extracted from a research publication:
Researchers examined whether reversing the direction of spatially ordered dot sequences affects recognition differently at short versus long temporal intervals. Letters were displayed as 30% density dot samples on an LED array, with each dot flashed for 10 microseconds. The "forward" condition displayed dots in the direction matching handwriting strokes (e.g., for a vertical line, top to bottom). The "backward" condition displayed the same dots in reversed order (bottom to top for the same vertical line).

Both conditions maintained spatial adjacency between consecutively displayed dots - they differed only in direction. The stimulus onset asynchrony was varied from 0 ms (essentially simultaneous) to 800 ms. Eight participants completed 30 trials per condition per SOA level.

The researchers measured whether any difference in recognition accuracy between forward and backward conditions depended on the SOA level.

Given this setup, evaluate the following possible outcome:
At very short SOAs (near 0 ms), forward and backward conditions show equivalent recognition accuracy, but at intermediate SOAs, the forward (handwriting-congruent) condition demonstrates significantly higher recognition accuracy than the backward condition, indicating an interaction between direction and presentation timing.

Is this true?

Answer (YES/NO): NO